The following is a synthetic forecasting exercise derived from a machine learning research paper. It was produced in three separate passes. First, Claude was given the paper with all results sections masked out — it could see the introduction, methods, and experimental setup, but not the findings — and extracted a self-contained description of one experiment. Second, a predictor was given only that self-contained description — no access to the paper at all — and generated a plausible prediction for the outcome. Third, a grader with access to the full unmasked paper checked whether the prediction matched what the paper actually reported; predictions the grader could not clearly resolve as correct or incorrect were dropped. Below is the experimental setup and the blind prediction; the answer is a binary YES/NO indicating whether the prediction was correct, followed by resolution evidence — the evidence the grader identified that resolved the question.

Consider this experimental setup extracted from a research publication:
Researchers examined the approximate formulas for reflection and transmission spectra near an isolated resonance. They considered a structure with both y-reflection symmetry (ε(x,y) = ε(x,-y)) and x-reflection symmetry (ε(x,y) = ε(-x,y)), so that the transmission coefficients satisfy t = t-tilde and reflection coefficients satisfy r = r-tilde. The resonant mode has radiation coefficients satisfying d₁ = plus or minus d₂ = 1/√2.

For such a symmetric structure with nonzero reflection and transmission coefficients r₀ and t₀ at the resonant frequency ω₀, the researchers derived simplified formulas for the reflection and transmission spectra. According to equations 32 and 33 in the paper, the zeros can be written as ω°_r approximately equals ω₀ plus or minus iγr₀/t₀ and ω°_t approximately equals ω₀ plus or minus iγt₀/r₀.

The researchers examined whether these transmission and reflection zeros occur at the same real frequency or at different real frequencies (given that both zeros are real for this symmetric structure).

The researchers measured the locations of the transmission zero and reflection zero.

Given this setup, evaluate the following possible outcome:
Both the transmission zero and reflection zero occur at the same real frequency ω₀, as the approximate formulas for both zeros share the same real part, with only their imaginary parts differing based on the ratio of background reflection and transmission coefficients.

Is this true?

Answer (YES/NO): NO